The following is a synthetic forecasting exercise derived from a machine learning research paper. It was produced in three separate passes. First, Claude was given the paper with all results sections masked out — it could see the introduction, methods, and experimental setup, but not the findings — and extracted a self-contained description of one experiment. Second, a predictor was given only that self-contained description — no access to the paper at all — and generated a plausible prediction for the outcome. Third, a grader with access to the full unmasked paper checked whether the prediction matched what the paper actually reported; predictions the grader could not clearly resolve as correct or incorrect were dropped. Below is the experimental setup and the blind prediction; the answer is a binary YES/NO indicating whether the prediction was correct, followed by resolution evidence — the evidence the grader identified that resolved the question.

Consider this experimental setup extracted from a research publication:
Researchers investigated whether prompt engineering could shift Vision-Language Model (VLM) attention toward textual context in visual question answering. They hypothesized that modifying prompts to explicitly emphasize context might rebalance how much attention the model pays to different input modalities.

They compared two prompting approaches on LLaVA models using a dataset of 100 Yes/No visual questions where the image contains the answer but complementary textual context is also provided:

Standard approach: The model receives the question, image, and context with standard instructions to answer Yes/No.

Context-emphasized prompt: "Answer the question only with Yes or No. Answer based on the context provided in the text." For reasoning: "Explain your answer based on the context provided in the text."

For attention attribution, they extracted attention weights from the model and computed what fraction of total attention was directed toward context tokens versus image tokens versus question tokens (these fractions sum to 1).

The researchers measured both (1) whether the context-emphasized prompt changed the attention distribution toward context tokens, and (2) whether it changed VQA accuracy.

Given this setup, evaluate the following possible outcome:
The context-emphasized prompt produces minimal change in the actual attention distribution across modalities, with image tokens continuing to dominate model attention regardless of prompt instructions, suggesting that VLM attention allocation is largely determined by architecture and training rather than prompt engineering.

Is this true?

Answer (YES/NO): YES